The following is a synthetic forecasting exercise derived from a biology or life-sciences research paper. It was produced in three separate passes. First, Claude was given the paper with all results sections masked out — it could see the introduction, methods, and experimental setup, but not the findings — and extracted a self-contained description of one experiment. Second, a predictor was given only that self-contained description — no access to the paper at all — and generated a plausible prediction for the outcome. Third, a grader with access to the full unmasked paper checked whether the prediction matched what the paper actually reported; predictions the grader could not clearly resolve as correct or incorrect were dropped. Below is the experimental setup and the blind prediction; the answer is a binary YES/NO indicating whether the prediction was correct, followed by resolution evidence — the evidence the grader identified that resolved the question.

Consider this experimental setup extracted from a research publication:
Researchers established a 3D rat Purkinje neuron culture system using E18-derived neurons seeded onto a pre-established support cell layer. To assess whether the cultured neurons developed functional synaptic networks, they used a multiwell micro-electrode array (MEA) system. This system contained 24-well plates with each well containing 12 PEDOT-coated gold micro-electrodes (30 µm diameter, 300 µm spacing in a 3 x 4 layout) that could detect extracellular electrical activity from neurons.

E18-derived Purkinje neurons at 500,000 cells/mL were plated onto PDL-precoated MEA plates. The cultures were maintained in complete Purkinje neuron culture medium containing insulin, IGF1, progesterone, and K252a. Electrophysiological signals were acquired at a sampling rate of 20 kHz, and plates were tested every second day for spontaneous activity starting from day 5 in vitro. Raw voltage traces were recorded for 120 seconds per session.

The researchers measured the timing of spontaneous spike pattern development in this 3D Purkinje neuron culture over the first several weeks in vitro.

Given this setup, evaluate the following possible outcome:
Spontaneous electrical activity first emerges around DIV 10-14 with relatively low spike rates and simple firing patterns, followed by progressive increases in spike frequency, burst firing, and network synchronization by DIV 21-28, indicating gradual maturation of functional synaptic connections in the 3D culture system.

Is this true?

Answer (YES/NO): YES